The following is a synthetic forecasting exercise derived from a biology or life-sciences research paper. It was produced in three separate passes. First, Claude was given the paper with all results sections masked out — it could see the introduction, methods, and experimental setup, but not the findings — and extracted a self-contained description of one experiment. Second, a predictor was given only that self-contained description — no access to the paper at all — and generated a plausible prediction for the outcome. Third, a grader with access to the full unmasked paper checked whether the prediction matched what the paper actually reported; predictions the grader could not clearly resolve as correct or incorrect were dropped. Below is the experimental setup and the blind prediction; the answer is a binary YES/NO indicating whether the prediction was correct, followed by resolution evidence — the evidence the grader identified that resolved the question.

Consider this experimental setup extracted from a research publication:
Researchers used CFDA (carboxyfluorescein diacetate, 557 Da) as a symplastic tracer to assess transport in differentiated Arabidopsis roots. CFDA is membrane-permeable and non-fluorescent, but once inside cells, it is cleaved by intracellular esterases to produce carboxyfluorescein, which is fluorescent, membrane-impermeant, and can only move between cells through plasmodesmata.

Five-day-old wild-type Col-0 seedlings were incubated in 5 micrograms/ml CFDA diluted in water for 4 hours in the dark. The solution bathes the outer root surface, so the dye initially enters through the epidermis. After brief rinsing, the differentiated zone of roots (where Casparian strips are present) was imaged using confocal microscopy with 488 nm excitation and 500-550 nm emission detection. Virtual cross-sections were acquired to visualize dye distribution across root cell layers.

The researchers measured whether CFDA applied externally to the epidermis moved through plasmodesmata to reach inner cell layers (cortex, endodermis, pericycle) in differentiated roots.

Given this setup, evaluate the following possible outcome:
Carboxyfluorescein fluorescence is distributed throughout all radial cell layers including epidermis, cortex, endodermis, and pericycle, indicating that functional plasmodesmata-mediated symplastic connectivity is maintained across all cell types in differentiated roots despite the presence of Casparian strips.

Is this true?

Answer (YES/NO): YES